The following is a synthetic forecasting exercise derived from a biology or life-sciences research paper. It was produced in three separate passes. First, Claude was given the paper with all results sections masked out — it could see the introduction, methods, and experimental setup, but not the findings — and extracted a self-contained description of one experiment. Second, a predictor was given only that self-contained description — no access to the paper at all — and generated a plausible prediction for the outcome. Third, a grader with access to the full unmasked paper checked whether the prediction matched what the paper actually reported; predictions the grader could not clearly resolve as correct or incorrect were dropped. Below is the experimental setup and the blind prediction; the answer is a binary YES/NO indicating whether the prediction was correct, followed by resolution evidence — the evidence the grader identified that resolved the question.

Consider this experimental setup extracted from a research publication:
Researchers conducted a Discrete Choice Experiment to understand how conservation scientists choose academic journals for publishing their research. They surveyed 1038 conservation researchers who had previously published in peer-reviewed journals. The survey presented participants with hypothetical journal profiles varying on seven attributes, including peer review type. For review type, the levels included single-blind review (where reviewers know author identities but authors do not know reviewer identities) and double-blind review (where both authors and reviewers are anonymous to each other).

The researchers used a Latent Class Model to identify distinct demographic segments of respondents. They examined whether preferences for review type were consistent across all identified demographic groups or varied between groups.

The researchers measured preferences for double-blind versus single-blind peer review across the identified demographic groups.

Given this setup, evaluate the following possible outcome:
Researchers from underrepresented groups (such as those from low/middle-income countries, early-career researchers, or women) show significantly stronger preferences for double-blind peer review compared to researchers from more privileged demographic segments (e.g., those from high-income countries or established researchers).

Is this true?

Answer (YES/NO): NO